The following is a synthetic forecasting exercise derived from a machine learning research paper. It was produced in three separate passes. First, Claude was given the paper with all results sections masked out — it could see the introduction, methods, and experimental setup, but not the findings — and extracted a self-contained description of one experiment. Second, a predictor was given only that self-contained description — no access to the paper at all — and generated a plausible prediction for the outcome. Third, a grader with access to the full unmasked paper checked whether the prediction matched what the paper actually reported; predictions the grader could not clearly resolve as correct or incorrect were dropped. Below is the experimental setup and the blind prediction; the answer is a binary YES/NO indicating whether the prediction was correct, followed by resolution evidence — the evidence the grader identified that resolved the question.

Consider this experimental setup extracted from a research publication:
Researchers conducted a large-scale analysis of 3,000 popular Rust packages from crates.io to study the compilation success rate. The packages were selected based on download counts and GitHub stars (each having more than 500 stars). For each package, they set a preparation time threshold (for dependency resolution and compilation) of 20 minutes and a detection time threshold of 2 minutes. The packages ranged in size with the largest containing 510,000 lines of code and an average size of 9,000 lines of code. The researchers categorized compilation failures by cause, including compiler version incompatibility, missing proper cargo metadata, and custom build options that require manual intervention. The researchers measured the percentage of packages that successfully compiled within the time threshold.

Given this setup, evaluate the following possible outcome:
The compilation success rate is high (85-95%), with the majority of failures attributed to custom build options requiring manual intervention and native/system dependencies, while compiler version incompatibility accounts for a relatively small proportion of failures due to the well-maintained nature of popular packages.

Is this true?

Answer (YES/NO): NO